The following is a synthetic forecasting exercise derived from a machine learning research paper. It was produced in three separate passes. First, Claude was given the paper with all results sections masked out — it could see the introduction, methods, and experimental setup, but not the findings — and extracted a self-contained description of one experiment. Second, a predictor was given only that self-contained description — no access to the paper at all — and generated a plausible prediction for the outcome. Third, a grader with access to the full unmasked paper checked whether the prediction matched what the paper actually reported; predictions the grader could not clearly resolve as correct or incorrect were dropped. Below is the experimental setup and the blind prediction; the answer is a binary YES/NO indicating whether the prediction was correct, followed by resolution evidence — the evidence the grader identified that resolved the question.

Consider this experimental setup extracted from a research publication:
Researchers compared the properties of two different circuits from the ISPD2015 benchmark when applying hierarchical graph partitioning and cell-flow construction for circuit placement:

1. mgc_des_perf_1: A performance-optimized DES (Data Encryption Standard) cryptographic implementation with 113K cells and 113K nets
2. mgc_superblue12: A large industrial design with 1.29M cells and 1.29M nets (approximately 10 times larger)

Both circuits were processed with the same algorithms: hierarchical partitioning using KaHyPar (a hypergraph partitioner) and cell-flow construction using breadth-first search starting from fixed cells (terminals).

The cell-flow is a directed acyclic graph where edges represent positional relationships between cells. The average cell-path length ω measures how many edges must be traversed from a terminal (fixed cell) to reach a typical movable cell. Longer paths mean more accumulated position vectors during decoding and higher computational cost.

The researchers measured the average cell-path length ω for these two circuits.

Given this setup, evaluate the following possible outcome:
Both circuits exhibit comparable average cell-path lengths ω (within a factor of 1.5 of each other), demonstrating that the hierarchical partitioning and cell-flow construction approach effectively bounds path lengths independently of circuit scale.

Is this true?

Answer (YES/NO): YES